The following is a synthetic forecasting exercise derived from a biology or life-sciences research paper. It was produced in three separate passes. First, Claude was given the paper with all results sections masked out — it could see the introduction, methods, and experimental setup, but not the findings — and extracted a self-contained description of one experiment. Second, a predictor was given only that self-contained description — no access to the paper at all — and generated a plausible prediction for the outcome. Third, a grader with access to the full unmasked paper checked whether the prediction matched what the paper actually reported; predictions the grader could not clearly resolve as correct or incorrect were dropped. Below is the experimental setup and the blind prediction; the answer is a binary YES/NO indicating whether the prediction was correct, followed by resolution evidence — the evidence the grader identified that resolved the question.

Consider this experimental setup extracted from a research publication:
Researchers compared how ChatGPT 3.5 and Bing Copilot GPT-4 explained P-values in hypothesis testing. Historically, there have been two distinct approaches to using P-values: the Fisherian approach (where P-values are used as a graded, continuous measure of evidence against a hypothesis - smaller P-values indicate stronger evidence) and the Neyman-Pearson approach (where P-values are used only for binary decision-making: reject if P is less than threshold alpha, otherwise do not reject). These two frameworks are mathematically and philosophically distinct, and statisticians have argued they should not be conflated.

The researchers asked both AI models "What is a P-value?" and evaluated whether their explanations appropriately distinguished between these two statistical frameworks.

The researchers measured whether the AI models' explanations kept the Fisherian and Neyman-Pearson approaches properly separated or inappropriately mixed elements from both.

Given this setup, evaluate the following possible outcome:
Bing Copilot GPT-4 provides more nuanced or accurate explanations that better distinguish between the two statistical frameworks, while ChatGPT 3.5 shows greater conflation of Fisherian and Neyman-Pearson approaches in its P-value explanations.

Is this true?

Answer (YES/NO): NO